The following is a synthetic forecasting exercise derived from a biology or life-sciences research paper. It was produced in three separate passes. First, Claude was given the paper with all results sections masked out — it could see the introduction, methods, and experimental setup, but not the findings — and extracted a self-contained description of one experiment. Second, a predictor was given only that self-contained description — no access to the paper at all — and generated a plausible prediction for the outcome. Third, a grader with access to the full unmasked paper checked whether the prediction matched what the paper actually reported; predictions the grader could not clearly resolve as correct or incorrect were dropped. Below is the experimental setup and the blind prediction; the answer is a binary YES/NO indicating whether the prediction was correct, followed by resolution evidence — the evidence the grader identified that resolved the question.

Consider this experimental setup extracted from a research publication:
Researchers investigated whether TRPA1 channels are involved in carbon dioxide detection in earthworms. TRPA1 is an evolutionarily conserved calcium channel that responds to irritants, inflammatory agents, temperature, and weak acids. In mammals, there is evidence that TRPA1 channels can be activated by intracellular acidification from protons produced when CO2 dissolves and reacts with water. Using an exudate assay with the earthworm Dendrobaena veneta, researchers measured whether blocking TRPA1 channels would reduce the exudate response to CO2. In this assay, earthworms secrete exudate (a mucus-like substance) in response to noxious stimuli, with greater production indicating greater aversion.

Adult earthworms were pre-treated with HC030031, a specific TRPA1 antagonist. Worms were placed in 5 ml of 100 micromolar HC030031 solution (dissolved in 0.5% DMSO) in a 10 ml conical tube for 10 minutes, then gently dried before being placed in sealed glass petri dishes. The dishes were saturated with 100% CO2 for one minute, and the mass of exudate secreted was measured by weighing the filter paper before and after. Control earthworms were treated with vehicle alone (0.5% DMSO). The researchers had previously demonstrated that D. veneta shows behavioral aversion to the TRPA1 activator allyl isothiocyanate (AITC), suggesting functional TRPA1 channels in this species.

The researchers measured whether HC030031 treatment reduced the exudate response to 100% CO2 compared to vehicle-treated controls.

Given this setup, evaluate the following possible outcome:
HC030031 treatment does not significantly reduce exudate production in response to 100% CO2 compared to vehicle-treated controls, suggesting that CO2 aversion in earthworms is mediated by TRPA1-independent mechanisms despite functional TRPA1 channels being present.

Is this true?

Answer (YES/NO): YES